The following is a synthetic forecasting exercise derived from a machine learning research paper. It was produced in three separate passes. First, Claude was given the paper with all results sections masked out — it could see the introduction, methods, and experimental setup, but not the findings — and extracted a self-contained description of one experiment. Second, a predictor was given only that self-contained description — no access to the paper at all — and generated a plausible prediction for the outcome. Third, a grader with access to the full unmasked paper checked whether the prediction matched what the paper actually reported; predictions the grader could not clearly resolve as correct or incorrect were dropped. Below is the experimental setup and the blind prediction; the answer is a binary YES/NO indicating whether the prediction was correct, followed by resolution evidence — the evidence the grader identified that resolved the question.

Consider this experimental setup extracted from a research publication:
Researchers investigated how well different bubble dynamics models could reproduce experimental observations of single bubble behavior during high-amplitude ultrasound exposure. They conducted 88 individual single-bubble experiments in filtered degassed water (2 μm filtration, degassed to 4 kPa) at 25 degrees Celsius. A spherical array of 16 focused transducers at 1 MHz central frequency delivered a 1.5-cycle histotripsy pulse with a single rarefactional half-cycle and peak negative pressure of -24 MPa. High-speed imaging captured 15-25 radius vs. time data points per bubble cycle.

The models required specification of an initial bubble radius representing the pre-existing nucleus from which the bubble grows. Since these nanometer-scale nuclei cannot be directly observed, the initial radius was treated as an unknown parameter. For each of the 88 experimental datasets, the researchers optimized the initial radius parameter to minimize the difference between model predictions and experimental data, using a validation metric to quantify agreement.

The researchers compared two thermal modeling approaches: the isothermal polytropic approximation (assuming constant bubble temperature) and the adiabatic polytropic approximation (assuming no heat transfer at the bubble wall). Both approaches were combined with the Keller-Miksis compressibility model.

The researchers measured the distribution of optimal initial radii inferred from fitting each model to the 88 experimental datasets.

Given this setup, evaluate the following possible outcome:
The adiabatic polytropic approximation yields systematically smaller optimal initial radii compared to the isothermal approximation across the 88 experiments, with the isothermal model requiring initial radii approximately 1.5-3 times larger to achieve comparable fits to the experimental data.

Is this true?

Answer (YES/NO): NO